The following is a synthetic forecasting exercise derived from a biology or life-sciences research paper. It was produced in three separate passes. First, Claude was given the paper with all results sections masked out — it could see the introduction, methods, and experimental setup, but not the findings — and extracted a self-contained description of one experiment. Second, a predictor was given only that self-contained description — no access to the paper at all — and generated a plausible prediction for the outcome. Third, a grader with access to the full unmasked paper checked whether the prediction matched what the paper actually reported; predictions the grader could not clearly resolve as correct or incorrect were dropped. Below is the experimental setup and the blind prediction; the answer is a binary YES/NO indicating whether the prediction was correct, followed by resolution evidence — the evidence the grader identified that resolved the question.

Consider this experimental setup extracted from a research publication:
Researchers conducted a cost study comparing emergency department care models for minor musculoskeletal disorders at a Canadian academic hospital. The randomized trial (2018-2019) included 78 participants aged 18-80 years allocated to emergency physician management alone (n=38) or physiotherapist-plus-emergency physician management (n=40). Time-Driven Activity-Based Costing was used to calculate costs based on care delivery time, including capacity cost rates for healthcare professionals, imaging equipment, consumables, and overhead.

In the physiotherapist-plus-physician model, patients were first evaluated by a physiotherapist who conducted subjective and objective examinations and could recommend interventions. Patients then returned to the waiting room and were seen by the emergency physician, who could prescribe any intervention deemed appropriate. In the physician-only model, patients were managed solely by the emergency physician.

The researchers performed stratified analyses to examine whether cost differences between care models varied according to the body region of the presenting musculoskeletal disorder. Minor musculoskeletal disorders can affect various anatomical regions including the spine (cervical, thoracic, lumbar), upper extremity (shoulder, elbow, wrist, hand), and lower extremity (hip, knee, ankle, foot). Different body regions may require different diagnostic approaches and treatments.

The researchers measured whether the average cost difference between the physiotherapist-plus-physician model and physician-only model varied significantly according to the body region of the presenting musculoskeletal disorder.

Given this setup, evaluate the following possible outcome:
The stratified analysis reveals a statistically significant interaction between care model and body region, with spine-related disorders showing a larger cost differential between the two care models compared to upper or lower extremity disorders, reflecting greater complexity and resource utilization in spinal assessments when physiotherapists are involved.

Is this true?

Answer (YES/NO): NO